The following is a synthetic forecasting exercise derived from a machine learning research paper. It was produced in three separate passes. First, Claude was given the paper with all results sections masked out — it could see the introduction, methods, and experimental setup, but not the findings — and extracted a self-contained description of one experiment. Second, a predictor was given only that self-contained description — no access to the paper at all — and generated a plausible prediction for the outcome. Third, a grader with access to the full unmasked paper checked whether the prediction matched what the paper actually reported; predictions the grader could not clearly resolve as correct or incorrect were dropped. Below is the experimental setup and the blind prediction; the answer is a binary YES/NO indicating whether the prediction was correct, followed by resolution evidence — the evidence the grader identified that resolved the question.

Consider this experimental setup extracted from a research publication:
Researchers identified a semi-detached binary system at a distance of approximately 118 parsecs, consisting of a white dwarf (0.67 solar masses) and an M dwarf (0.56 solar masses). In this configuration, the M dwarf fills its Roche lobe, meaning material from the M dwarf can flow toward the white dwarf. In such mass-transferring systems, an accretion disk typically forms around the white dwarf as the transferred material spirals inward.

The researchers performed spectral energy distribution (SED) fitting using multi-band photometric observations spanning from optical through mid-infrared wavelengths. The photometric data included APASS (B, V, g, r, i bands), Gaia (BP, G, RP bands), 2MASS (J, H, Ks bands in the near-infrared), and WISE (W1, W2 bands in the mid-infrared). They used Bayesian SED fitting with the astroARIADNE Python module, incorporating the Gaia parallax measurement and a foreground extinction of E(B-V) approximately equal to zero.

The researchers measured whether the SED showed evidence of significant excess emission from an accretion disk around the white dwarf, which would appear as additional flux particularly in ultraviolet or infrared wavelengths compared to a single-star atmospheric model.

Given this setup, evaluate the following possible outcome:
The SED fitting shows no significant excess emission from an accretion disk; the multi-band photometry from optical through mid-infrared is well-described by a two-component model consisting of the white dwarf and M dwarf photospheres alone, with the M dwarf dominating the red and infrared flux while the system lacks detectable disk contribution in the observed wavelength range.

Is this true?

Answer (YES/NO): NO